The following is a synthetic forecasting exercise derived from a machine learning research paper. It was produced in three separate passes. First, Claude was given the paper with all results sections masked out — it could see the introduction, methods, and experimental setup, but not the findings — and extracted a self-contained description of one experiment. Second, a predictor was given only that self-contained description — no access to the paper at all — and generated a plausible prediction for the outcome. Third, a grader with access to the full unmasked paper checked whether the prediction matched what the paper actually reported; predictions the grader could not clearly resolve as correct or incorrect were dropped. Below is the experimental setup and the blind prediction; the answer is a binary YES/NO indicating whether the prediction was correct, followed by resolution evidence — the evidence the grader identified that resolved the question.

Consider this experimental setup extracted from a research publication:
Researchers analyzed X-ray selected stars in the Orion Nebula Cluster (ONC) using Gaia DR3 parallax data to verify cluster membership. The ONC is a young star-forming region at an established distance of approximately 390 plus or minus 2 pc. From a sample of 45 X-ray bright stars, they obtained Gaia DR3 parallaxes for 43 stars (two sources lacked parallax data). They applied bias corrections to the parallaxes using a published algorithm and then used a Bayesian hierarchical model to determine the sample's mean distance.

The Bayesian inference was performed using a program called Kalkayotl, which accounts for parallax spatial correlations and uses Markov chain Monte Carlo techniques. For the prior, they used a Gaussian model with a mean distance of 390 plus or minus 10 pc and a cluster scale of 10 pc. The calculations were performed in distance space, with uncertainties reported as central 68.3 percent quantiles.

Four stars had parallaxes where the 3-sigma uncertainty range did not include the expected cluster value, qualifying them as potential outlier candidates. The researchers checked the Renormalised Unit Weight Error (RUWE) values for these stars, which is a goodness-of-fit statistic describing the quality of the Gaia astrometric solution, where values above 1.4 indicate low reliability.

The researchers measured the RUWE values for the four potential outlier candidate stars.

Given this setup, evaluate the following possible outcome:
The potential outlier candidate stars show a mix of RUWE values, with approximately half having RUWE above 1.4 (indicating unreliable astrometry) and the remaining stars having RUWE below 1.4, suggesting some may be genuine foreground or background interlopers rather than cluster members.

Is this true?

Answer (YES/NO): NO